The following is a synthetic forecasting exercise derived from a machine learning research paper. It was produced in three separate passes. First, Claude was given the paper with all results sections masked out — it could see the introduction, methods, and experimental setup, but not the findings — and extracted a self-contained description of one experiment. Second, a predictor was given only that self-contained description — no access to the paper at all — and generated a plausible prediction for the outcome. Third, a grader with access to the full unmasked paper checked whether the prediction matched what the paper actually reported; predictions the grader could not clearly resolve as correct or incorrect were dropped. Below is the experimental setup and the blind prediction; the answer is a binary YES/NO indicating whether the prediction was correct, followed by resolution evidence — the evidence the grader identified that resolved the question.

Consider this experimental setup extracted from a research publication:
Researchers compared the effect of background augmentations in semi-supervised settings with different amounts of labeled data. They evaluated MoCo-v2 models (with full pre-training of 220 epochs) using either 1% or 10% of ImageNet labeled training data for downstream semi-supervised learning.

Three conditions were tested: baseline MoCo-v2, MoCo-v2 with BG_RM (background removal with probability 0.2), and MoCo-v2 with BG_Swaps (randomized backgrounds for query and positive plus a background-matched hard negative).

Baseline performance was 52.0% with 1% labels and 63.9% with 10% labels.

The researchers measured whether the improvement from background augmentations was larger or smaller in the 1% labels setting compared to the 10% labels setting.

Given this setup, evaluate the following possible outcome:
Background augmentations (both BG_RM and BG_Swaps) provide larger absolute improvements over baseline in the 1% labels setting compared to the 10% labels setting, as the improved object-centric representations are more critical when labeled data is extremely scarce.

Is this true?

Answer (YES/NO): YES